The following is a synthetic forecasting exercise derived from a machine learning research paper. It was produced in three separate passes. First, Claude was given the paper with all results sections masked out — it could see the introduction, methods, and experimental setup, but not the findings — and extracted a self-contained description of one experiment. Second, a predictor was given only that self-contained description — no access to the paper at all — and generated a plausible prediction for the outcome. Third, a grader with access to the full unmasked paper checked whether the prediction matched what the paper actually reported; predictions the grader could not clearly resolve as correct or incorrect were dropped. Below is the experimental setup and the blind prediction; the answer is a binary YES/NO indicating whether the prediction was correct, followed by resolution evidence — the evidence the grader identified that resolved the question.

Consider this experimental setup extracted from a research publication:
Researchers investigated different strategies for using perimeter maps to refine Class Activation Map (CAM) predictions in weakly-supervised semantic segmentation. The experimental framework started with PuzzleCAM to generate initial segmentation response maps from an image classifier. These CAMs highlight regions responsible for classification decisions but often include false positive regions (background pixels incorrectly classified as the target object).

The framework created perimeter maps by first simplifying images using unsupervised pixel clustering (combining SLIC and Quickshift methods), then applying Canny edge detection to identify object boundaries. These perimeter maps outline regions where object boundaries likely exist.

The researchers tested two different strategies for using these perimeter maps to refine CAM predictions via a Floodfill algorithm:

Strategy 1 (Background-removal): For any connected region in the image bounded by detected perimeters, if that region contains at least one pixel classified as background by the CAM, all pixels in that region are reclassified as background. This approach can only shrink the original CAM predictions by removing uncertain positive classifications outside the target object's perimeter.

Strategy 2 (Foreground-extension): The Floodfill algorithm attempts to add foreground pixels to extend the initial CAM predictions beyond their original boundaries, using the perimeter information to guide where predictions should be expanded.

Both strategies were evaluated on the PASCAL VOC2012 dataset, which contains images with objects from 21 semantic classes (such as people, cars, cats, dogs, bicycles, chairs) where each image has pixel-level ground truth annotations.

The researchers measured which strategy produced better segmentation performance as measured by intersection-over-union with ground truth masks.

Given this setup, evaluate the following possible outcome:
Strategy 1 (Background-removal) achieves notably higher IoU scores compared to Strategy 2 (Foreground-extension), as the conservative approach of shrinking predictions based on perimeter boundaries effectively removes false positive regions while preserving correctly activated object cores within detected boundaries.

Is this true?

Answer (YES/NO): YES